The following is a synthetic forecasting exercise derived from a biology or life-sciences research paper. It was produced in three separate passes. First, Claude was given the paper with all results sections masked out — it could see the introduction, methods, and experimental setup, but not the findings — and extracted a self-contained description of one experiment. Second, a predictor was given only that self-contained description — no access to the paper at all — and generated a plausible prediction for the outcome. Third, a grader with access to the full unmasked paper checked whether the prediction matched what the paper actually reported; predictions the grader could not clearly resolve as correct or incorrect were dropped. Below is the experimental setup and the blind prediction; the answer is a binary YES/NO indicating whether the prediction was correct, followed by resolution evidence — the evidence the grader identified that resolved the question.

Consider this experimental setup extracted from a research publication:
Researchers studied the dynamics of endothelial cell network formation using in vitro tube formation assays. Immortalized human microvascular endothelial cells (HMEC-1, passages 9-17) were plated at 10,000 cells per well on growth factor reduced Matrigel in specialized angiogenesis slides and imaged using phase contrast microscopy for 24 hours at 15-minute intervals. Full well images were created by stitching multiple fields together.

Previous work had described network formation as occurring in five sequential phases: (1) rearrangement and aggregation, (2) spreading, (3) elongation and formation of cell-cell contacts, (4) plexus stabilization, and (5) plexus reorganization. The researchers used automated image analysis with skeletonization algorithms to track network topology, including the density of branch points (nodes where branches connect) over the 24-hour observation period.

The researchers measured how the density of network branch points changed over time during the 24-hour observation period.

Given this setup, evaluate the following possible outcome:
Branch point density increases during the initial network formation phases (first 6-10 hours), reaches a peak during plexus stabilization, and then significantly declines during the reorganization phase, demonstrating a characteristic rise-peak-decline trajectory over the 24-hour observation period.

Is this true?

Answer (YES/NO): NO